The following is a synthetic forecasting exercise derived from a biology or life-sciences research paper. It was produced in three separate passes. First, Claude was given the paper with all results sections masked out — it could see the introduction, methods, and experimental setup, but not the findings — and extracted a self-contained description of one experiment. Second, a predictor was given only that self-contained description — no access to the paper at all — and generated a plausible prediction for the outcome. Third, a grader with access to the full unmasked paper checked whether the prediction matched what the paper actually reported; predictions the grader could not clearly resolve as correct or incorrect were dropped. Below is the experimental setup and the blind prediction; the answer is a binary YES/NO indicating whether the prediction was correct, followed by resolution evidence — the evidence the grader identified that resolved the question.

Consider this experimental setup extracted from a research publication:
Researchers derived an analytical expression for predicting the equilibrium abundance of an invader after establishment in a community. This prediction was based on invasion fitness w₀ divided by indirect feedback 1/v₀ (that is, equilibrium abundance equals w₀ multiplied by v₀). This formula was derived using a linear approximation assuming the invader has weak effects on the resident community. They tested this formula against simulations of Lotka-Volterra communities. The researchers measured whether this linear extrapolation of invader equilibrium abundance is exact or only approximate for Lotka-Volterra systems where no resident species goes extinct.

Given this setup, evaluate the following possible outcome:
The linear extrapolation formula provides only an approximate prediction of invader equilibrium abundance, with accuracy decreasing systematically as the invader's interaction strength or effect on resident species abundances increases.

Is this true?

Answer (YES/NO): NO